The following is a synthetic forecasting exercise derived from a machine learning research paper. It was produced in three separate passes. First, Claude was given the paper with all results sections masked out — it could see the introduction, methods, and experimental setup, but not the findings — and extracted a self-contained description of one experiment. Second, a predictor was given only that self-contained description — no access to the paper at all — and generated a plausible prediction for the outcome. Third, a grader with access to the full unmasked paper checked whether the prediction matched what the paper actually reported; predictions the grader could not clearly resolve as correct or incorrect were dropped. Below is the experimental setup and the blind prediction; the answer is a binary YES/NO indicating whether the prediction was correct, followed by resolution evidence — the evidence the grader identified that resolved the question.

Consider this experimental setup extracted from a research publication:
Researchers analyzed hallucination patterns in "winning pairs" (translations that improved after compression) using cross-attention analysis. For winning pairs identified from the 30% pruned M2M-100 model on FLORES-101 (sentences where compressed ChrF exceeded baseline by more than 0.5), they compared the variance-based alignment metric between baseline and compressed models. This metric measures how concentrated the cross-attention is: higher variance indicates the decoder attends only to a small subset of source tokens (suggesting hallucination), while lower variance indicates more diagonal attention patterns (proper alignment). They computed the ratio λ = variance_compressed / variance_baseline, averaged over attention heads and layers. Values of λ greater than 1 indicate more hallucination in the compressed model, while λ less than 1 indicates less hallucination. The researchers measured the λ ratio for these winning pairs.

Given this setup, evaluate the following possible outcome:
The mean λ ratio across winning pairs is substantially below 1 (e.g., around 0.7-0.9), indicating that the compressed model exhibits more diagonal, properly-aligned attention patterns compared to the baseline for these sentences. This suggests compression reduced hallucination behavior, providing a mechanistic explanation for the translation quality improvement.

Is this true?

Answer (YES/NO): NO